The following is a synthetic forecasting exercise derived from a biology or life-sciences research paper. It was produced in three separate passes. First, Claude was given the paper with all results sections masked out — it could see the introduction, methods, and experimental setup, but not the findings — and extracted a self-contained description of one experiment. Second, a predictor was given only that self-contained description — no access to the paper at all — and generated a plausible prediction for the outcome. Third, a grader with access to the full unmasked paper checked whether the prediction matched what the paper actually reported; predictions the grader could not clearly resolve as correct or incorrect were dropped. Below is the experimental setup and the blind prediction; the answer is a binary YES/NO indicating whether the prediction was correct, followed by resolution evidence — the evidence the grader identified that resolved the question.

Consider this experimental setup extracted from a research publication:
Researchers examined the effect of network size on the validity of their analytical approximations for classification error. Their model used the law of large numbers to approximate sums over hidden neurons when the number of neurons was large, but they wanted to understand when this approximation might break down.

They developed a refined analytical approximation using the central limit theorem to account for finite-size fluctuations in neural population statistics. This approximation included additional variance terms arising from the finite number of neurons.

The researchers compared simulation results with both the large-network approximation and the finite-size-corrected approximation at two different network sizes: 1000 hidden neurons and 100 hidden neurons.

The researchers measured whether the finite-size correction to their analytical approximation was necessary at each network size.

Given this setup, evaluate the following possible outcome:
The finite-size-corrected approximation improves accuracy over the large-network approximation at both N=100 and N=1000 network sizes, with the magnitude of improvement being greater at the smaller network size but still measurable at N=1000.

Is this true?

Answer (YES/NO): NO